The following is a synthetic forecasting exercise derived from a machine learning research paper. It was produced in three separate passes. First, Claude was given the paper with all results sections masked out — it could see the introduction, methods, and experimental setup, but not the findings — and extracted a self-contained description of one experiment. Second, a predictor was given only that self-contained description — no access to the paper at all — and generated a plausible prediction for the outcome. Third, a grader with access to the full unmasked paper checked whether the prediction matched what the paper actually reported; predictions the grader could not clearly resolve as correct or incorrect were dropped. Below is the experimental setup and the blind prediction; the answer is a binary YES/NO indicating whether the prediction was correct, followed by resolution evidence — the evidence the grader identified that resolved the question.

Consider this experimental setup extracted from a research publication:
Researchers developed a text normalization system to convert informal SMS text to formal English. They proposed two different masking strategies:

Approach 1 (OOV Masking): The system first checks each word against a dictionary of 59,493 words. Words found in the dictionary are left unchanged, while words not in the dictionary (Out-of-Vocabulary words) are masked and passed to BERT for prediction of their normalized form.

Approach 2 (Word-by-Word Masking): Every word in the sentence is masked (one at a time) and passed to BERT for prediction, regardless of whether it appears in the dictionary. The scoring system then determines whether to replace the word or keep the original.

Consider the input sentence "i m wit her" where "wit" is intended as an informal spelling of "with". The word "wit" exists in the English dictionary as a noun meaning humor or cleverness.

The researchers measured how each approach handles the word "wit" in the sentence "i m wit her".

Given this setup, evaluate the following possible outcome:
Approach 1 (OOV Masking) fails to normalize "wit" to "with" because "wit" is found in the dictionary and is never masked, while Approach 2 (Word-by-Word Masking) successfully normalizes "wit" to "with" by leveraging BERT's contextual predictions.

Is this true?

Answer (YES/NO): YES